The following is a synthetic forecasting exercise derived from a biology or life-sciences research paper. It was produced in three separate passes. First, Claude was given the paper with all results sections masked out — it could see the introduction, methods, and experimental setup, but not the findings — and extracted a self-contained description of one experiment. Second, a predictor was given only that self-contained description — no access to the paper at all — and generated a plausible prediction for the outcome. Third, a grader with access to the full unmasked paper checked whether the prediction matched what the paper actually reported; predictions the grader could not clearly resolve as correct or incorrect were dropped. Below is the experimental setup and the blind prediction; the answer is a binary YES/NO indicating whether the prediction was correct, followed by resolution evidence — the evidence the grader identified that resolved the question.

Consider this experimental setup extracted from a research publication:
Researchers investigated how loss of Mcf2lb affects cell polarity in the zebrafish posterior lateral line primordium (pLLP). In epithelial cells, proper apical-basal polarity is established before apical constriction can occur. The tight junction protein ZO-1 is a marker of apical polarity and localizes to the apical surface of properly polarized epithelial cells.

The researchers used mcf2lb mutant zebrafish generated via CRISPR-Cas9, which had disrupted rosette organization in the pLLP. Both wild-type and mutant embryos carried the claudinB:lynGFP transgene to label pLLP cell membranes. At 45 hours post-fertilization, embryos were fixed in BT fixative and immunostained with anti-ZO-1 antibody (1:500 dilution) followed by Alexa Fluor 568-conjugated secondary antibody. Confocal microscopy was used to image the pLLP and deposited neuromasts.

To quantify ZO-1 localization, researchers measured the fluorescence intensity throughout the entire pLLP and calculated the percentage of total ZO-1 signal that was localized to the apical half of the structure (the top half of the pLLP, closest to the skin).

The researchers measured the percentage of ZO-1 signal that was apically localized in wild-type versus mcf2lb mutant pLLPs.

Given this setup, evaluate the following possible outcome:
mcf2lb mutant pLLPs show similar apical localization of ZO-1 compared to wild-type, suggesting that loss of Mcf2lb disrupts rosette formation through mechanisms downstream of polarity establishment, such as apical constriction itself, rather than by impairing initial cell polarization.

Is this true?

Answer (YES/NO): YES